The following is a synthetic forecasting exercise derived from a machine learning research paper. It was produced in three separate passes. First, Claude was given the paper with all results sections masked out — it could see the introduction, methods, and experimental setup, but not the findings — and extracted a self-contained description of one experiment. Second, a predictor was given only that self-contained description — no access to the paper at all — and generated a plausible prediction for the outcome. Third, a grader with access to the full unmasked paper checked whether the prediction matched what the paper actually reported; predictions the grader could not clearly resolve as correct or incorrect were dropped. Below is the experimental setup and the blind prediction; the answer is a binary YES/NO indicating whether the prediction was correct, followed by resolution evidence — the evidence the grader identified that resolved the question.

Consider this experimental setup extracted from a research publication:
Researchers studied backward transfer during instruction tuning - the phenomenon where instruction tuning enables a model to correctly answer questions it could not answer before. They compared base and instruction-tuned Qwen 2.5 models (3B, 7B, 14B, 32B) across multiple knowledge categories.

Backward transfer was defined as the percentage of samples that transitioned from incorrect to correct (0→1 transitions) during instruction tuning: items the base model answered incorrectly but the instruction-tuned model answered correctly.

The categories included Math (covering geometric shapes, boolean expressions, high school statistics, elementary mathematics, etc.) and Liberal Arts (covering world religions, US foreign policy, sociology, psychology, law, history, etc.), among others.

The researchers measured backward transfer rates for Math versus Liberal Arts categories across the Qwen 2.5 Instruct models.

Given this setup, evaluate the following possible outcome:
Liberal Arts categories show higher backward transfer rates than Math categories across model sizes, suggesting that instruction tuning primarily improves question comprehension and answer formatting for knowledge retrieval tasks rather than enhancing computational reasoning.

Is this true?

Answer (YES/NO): NO